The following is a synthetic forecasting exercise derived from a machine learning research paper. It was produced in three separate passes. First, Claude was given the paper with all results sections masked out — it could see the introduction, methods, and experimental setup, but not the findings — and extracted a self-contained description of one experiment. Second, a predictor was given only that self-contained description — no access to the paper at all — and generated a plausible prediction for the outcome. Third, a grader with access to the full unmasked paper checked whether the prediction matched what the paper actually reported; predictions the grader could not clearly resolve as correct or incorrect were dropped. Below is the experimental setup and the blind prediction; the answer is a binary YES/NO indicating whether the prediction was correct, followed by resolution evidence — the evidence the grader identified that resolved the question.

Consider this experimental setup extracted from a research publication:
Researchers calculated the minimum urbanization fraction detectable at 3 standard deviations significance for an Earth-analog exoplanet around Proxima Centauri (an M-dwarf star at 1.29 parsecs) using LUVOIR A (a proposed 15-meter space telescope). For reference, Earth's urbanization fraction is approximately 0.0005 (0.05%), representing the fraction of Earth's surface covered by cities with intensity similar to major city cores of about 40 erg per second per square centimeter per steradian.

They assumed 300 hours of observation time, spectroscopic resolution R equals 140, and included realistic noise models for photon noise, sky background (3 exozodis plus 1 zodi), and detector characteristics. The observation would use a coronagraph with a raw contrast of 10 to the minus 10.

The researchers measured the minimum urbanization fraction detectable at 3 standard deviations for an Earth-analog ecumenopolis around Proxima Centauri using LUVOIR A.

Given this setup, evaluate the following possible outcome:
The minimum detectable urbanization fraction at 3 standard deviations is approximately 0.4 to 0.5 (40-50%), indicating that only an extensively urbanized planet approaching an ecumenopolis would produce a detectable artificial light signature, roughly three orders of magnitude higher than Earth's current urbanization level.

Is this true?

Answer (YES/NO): NO